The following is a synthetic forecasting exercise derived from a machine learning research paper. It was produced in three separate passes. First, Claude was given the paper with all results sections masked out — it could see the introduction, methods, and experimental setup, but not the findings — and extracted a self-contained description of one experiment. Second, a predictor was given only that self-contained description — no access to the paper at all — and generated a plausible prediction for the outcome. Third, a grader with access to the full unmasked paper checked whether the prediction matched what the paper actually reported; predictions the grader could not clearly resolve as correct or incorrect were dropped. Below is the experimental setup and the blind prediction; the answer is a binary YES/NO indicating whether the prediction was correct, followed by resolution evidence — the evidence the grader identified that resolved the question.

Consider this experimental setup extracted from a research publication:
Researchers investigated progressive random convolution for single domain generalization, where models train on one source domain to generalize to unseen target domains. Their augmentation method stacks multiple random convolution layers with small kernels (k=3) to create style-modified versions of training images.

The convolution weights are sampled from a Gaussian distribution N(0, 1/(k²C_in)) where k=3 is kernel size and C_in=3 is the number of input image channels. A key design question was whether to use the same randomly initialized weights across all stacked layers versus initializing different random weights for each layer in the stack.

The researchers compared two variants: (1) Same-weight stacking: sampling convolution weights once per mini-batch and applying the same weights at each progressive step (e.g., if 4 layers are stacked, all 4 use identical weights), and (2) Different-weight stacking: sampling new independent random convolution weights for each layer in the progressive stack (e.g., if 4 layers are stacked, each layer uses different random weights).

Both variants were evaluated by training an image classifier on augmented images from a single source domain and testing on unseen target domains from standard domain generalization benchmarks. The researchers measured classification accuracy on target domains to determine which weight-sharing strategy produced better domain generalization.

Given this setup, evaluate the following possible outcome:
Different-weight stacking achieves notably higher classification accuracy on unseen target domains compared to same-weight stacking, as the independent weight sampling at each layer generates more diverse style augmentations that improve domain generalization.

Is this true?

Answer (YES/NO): NO